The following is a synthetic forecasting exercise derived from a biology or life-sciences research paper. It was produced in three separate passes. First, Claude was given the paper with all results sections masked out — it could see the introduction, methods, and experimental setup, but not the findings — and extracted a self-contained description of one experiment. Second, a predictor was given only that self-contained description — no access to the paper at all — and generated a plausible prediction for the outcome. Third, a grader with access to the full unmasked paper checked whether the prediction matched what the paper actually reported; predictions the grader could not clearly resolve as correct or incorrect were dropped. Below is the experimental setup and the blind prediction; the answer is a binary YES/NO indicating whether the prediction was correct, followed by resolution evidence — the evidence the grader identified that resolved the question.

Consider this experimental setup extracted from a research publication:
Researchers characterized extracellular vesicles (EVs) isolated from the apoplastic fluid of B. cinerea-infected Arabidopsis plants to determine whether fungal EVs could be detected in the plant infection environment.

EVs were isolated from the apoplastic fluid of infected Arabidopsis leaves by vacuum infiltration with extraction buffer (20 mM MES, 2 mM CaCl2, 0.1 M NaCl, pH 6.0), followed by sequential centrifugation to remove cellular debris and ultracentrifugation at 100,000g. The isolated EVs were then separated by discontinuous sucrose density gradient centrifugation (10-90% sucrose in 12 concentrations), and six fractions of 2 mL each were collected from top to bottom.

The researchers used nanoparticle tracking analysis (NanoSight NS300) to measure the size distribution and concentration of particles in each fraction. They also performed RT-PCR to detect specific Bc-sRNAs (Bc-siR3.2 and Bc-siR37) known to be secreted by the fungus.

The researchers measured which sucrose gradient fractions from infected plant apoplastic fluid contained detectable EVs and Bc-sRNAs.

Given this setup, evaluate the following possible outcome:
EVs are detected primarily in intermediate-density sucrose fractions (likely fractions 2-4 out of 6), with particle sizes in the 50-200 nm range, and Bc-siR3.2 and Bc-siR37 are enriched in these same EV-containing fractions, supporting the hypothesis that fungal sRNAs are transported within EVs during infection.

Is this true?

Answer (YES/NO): NO